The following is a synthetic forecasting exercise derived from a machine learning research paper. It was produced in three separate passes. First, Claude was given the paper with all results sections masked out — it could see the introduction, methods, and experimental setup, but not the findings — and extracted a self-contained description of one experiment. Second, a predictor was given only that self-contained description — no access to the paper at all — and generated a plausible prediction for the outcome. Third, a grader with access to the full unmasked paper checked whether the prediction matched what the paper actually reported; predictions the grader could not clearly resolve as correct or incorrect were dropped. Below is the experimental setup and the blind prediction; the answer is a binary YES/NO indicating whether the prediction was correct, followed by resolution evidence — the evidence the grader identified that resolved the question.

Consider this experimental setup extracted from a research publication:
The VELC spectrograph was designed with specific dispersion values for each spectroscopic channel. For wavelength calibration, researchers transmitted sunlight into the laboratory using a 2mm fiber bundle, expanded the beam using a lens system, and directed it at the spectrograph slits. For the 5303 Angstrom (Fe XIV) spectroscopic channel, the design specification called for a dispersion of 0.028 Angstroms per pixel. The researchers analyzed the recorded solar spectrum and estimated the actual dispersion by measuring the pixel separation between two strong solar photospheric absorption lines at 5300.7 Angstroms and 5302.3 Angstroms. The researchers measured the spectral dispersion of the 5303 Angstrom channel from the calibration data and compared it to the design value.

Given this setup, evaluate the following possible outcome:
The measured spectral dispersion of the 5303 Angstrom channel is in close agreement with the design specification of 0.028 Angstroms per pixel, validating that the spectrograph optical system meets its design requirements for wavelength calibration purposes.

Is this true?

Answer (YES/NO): YES